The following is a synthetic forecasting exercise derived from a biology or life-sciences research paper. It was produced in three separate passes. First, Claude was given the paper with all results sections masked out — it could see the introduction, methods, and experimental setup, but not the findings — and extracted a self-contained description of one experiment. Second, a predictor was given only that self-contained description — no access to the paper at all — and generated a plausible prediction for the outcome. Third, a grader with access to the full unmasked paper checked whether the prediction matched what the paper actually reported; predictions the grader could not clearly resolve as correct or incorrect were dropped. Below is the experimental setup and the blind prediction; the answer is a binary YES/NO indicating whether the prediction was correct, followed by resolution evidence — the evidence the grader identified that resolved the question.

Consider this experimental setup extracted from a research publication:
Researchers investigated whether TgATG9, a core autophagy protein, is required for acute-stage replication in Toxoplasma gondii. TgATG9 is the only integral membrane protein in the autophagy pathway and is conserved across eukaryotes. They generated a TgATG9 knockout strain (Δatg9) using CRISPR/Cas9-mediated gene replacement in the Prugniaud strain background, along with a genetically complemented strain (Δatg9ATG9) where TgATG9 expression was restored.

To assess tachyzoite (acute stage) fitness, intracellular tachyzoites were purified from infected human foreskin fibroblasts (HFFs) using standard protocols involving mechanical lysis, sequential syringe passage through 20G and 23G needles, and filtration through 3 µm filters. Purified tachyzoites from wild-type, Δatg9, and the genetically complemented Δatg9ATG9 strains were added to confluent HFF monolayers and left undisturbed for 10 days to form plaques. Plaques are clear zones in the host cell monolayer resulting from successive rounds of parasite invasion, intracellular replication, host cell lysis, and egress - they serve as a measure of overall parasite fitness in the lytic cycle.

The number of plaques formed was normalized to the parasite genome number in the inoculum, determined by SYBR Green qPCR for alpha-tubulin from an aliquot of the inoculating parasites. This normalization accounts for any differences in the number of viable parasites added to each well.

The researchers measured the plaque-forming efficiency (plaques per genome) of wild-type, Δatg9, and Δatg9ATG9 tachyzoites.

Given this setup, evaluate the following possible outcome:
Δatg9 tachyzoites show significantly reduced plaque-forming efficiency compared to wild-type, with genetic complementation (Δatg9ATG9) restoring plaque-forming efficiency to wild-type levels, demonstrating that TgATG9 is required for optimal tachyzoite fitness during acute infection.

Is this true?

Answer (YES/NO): NO